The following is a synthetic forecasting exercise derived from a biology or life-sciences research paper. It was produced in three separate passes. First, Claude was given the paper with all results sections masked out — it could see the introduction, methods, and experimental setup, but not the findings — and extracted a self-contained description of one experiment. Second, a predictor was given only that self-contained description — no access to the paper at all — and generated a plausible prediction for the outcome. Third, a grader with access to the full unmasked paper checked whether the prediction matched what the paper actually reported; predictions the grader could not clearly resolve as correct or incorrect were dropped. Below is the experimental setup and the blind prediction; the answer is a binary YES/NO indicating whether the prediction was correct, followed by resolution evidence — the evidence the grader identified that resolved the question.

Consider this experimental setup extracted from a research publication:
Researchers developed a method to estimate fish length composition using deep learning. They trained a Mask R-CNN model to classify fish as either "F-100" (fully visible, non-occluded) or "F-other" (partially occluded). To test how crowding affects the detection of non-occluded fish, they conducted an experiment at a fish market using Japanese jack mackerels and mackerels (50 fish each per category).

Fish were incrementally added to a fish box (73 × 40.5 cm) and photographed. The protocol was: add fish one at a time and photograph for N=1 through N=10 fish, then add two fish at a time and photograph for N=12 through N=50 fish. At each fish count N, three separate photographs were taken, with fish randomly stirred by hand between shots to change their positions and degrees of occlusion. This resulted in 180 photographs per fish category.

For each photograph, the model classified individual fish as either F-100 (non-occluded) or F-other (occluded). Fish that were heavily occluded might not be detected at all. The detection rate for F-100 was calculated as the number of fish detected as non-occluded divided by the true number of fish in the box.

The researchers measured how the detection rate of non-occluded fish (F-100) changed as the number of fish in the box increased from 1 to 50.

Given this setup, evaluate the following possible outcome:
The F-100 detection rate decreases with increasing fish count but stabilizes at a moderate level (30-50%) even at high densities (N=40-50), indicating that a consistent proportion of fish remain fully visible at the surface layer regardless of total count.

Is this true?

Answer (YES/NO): NO